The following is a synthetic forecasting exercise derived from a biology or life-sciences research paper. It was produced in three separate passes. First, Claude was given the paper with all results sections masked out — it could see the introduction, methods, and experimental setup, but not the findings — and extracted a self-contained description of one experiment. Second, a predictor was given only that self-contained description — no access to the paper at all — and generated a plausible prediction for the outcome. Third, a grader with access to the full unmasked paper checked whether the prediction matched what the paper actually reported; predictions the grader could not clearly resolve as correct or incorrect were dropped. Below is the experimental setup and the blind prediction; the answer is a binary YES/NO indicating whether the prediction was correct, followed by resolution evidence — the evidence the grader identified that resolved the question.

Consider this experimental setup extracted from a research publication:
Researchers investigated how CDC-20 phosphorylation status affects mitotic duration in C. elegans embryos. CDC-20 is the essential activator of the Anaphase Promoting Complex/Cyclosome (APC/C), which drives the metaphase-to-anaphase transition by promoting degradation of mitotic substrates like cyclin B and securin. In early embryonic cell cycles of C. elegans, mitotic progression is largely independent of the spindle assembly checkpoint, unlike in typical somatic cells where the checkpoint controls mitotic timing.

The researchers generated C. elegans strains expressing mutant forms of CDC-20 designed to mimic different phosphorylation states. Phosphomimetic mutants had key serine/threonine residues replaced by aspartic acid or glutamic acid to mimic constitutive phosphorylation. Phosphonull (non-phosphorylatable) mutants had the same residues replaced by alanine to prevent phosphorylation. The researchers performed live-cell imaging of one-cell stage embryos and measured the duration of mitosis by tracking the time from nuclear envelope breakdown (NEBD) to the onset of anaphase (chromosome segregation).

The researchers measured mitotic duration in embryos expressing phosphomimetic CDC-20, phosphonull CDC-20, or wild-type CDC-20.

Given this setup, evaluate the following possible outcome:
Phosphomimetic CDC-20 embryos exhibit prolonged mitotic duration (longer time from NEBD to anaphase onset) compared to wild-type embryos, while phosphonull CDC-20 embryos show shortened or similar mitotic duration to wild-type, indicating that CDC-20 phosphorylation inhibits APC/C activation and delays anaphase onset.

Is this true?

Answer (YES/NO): YES